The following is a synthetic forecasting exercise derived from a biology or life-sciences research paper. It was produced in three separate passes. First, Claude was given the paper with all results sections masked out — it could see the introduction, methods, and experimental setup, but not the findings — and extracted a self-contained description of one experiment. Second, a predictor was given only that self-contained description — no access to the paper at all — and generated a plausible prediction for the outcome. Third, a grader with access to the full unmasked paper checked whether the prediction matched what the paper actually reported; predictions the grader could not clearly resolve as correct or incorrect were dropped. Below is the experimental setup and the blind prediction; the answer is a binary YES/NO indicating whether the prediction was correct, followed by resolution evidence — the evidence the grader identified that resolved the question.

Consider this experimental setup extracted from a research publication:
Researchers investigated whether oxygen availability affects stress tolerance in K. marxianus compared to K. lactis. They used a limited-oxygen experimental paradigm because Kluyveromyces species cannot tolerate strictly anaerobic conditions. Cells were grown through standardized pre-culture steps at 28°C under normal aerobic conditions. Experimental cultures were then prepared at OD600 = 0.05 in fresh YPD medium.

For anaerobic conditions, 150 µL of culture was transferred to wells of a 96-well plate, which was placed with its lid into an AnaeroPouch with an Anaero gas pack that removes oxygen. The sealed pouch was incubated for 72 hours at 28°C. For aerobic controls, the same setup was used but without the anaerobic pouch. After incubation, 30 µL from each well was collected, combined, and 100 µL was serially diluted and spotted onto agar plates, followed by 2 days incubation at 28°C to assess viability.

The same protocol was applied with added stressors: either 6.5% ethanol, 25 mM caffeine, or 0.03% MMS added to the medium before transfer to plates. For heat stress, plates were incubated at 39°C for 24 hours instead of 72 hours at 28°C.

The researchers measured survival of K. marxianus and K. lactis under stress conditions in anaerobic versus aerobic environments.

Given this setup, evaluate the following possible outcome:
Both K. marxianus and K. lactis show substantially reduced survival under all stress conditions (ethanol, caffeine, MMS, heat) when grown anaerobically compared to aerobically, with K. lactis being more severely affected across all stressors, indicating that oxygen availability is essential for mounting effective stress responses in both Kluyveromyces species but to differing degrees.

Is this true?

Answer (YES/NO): NO